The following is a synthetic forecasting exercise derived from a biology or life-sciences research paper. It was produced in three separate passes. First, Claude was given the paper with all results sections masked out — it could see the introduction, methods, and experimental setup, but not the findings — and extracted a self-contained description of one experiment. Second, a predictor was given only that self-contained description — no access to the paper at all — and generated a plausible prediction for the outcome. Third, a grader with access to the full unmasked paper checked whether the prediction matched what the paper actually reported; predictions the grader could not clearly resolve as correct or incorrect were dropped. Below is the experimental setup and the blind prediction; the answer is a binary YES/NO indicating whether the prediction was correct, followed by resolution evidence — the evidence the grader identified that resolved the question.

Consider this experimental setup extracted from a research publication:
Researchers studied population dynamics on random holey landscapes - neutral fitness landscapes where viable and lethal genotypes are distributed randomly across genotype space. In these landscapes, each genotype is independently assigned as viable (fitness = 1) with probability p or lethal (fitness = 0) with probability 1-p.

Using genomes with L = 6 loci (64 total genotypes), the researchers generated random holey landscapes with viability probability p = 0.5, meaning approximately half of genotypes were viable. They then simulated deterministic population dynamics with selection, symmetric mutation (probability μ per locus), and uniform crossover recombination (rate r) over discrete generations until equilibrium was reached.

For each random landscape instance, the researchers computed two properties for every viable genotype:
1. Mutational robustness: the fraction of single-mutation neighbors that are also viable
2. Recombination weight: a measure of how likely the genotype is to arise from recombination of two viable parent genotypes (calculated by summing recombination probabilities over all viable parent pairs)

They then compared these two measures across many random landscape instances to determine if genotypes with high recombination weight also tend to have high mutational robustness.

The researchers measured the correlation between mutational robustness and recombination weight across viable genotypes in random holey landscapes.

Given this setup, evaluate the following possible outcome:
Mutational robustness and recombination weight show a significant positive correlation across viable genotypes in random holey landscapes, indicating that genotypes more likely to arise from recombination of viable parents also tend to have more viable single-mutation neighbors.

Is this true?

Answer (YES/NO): YES